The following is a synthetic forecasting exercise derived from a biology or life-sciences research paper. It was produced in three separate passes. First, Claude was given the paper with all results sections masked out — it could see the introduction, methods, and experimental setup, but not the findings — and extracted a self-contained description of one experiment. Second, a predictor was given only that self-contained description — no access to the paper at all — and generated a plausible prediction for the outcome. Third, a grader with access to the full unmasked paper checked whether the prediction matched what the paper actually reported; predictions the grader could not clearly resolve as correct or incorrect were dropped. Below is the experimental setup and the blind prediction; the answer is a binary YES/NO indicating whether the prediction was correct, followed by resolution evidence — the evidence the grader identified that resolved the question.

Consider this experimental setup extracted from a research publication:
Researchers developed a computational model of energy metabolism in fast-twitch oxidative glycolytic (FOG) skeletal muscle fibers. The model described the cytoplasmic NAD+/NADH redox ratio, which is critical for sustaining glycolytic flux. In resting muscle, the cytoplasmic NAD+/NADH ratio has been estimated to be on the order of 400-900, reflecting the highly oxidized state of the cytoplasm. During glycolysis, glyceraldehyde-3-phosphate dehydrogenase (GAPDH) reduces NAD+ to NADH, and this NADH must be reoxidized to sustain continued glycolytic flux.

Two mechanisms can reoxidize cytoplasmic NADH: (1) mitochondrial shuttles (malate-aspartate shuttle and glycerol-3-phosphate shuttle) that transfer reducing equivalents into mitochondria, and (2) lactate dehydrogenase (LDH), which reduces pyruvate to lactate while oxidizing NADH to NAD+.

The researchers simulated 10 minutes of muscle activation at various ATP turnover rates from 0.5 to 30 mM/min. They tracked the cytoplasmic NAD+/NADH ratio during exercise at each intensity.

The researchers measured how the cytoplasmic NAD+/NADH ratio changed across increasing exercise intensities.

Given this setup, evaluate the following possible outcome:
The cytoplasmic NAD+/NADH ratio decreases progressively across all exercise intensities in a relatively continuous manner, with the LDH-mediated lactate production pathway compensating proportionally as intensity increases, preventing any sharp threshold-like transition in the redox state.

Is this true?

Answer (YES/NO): NO